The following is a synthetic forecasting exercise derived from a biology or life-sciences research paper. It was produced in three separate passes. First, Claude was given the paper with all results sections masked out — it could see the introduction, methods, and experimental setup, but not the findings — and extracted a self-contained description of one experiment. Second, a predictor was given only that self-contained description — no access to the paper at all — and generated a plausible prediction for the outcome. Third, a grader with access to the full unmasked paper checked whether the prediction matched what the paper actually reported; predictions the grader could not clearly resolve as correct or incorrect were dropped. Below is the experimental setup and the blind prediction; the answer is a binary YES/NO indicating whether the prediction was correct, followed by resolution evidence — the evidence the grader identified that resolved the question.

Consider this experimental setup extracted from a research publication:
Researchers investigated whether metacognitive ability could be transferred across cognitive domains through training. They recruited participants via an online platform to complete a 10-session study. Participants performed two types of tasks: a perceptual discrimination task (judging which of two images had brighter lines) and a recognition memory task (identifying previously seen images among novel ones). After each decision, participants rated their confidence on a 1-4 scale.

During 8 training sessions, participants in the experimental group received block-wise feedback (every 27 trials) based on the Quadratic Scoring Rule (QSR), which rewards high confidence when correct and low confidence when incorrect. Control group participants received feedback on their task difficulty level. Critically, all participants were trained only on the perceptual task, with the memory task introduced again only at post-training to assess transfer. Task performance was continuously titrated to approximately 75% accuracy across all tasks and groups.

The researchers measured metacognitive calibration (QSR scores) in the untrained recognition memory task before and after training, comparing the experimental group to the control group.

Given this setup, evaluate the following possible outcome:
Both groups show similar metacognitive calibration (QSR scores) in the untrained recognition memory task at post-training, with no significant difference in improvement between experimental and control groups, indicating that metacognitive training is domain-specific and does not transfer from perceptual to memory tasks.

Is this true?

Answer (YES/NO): NO